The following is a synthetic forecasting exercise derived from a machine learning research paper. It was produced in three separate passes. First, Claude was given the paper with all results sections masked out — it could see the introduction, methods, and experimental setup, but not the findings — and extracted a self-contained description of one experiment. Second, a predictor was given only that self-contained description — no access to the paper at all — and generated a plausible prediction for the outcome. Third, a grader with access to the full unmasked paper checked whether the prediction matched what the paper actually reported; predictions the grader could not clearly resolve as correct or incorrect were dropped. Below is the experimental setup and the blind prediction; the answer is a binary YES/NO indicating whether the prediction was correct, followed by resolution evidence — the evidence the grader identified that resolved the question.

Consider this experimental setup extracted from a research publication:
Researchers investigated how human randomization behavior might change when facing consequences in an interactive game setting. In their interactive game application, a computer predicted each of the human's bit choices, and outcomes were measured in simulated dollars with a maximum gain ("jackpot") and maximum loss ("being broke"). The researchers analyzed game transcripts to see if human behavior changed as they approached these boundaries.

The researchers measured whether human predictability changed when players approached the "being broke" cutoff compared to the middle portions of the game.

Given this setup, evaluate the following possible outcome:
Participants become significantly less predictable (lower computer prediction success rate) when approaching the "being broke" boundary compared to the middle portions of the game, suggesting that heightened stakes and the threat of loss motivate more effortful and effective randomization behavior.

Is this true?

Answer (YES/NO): NO